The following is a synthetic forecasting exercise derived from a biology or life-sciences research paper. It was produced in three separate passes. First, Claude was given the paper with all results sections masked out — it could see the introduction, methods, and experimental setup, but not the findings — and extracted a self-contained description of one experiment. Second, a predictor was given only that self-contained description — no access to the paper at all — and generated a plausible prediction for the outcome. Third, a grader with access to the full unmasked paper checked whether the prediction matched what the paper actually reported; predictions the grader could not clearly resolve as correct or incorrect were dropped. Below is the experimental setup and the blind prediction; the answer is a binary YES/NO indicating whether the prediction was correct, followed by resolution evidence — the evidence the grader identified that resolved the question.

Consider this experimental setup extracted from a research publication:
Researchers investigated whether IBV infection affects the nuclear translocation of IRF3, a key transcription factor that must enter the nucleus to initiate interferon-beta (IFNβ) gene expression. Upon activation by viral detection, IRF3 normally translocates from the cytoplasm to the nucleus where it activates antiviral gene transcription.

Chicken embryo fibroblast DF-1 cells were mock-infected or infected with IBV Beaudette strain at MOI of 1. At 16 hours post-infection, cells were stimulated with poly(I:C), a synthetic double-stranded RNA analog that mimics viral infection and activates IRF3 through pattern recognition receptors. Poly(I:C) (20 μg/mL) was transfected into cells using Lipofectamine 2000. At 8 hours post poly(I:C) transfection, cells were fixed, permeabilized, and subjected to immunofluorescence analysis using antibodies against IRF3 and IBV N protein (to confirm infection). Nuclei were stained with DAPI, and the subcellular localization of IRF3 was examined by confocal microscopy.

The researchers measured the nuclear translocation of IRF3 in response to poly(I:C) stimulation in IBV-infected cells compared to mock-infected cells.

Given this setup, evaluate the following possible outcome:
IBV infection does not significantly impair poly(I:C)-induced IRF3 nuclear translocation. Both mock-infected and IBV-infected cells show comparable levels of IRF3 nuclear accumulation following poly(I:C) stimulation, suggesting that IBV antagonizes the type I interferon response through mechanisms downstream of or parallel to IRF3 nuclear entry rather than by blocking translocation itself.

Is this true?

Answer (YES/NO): NO